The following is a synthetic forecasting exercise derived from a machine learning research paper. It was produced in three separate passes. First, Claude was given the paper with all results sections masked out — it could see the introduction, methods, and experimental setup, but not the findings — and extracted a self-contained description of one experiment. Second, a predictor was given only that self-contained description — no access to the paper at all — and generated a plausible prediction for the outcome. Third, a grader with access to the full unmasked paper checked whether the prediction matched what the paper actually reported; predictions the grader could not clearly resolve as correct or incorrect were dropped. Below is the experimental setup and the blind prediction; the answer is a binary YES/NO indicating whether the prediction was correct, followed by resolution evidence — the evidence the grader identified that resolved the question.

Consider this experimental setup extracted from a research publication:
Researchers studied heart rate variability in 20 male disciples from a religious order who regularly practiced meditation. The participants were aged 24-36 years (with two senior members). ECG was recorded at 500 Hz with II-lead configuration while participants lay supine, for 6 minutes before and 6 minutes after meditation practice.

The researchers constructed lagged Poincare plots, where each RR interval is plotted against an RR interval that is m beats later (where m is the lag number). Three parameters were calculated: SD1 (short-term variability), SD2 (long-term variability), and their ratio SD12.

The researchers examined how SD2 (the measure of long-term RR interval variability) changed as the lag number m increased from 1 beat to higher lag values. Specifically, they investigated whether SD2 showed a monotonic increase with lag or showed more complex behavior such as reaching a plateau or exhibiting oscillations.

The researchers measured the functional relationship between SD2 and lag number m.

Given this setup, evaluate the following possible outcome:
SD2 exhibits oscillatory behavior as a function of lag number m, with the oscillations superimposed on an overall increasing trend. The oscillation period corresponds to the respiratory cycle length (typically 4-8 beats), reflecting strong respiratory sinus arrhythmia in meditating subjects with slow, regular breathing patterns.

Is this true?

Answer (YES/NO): NO